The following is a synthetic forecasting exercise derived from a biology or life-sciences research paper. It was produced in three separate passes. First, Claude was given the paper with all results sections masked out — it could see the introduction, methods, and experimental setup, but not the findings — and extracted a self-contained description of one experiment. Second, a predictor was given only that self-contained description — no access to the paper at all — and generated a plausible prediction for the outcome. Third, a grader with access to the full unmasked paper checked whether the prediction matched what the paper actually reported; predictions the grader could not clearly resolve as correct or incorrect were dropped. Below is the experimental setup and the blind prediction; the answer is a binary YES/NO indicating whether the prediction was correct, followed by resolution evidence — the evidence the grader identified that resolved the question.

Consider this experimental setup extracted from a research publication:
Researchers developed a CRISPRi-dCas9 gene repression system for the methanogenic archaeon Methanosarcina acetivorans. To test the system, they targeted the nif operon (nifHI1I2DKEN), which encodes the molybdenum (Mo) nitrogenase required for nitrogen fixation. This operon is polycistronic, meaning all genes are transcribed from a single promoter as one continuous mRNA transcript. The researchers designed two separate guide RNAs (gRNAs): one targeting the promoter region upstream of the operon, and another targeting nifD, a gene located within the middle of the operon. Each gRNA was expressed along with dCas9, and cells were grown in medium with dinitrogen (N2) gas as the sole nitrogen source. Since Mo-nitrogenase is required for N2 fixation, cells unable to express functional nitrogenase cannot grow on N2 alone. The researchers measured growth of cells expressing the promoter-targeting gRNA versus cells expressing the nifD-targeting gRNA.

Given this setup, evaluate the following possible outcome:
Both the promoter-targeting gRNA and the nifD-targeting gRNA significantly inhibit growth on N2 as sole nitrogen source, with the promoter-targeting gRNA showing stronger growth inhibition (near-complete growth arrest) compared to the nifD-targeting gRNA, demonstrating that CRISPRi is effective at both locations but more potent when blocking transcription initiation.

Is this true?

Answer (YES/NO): NO